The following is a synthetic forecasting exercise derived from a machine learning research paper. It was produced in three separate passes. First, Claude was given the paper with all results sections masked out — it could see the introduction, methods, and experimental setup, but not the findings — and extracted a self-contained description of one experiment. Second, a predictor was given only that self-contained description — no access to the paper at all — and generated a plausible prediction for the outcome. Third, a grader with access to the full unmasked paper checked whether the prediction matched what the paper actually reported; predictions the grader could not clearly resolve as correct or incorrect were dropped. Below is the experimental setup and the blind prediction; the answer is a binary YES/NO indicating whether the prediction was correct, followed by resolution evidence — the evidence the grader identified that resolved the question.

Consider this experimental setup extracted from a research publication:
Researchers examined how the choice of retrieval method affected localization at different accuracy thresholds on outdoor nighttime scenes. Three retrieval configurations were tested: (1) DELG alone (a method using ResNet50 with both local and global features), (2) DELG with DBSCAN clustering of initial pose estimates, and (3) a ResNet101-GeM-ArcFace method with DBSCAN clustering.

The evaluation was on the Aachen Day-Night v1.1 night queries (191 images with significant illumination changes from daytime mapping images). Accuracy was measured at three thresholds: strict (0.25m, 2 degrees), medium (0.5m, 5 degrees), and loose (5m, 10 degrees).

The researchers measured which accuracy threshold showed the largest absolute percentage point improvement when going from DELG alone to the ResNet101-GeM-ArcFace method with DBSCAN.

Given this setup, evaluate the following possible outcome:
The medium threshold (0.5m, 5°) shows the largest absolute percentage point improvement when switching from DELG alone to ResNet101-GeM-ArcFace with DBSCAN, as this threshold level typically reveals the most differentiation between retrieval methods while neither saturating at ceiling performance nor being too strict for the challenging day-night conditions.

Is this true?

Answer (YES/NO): YES